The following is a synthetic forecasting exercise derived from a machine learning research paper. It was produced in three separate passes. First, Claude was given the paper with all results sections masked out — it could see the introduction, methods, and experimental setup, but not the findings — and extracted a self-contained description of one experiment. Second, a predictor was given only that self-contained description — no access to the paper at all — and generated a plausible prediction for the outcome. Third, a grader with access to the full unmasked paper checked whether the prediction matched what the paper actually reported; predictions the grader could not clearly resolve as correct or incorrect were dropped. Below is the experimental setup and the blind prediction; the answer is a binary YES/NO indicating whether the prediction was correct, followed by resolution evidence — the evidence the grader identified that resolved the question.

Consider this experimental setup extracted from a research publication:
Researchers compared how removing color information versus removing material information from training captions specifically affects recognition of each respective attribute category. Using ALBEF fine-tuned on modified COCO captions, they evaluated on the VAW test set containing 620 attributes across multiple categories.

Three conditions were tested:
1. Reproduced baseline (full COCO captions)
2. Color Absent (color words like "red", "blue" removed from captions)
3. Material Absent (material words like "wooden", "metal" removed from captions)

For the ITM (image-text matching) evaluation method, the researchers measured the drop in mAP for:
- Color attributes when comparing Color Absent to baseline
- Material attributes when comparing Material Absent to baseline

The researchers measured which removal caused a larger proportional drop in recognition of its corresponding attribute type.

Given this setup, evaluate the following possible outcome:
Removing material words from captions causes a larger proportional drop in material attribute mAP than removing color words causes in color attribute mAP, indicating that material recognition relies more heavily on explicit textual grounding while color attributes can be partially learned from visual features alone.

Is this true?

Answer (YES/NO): NO